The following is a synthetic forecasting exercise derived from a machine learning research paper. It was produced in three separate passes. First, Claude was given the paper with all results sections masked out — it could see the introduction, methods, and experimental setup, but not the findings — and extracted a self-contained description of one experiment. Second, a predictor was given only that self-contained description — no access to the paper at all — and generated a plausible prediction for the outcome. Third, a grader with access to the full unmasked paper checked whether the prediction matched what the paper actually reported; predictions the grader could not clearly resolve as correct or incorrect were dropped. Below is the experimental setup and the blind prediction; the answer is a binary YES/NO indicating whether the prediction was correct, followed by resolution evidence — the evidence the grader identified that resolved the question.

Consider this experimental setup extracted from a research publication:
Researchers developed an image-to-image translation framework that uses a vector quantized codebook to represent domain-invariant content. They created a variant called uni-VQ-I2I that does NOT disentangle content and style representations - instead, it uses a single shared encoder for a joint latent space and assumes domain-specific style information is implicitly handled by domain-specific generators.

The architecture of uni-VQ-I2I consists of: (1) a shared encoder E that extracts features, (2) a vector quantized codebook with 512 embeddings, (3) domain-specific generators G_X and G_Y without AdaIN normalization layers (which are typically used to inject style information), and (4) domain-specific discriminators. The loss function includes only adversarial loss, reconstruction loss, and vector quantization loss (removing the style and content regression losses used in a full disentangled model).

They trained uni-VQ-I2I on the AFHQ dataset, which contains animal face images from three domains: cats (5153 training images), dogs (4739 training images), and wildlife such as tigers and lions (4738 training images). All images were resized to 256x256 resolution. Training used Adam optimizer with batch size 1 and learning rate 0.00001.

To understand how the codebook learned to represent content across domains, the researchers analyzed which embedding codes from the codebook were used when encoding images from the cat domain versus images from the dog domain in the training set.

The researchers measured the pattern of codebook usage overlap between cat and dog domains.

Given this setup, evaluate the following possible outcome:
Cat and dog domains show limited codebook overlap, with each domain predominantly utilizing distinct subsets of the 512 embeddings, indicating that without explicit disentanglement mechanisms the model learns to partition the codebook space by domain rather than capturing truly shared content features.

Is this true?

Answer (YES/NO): NO